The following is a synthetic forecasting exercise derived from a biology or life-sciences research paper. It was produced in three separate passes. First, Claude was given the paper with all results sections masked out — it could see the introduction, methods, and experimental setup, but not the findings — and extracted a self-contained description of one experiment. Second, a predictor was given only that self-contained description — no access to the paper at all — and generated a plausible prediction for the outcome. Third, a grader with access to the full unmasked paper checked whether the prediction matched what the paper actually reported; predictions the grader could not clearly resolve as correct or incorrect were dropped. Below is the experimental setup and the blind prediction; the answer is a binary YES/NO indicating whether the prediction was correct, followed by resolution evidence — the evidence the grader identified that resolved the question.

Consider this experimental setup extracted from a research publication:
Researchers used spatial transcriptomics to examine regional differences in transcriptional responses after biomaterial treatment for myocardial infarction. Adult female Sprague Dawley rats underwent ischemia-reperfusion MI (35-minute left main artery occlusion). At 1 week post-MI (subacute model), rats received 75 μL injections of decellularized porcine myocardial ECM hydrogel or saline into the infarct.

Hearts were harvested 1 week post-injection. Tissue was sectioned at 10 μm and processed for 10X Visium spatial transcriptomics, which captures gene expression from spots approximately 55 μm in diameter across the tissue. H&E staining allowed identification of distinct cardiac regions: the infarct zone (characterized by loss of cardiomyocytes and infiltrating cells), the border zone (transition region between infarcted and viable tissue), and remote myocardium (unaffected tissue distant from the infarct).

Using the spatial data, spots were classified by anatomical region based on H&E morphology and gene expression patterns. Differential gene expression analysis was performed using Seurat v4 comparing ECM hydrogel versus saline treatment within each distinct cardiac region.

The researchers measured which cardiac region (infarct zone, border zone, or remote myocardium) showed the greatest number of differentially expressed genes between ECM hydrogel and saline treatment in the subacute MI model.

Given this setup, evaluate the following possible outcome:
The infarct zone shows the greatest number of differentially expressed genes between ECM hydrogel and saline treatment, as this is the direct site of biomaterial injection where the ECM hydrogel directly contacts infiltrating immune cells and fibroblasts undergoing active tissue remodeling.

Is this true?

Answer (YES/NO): NO